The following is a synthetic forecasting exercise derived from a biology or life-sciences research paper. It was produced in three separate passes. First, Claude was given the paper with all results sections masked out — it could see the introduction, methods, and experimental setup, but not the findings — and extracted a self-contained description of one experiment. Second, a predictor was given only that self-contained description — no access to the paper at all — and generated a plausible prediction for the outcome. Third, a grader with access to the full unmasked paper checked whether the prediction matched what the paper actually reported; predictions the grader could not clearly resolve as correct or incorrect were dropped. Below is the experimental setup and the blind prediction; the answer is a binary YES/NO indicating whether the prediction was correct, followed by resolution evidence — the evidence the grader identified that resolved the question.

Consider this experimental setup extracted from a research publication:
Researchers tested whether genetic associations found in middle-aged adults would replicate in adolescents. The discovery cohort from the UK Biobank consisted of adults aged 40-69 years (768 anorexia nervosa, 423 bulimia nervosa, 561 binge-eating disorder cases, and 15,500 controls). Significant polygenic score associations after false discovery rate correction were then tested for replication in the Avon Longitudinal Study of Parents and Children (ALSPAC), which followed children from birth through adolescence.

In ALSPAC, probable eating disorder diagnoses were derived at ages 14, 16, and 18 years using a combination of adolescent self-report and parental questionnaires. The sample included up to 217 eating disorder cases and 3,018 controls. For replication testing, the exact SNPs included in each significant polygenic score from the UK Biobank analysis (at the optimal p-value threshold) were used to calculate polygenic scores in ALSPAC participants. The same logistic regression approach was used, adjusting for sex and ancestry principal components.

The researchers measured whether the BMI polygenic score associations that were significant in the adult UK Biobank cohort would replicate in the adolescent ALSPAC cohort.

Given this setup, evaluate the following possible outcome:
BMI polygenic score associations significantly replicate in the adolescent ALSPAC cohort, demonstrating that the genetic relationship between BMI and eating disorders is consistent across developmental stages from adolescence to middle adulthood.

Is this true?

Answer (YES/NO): YES